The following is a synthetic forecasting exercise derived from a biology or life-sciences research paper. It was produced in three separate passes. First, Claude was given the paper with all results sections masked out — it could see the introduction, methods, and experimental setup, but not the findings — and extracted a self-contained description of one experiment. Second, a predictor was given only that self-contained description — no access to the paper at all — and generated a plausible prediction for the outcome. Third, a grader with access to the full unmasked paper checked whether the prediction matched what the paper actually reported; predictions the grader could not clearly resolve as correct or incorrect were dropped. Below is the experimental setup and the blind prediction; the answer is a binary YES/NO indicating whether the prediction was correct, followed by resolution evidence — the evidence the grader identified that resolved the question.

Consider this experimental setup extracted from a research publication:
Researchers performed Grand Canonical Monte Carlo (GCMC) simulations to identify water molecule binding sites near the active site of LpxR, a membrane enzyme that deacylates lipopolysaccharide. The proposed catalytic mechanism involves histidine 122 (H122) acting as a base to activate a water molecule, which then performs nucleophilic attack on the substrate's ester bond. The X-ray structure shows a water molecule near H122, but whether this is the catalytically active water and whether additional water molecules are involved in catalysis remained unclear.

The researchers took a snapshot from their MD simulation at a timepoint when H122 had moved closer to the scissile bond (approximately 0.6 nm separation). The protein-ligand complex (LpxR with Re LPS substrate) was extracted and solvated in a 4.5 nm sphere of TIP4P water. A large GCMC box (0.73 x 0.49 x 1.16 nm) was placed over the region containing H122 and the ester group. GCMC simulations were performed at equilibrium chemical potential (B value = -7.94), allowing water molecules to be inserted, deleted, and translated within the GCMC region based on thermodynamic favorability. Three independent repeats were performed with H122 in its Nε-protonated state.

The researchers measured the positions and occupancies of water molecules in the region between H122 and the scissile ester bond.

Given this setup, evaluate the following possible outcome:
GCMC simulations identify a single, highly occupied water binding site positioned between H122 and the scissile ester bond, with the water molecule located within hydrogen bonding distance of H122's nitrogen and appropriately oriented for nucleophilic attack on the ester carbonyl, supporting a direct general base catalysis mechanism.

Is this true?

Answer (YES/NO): YES